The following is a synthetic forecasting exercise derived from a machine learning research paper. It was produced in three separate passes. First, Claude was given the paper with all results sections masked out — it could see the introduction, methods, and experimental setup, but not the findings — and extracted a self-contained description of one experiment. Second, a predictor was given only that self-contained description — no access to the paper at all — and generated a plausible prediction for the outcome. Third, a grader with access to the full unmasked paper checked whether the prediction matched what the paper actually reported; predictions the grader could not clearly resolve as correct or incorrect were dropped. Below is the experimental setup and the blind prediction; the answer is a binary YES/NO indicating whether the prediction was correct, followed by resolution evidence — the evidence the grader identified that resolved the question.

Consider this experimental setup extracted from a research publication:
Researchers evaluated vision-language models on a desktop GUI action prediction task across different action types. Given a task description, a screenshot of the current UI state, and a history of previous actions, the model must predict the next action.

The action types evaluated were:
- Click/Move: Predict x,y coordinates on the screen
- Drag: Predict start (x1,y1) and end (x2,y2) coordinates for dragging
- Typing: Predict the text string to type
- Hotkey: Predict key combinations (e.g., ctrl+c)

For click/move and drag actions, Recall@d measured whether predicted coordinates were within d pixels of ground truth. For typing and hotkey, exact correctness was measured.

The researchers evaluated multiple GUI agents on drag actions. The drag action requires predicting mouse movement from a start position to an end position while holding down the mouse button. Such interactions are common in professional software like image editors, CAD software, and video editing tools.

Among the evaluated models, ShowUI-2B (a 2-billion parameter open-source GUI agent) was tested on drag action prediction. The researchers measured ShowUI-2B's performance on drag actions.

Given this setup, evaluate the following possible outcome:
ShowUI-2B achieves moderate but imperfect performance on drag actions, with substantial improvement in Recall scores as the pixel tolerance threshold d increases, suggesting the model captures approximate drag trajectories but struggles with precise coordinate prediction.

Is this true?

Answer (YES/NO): NO